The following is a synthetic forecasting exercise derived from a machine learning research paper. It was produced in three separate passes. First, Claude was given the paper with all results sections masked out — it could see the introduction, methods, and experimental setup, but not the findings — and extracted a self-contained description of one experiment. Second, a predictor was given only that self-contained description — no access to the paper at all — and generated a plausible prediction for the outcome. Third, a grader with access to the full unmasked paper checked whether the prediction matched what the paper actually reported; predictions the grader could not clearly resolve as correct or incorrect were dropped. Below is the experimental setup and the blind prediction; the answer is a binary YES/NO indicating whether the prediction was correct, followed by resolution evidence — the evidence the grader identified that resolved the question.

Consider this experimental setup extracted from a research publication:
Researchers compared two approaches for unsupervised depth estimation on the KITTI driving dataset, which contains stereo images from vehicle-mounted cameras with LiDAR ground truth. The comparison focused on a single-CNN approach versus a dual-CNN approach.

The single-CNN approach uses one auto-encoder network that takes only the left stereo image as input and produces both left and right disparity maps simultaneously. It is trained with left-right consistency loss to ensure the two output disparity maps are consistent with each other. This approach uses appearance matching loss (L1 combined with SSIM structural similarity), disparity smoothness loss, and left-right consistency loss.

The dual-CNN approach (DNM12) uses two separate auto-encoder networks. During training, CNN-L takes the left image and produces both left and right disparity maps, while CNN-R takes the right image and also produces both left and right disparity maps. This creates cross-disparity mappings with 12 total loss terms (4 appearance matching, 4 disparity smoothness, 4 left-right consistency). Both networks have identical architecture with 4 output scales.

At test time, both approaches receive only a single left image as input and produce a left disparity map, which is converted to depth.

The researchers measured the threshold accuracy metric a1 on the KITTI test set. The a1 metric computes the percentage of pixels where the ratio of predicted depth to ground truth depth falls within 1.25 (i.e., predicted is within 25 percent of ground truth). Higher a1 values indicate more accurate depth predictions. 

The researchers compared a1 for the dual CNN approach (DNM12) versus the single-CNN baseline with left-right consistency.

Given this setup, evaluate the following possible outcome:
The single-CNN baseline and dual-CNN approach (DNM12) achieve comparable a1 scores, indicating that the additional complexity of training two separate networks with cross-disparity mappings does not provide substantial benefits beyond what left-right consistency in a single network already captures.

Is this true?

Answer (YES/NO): YES